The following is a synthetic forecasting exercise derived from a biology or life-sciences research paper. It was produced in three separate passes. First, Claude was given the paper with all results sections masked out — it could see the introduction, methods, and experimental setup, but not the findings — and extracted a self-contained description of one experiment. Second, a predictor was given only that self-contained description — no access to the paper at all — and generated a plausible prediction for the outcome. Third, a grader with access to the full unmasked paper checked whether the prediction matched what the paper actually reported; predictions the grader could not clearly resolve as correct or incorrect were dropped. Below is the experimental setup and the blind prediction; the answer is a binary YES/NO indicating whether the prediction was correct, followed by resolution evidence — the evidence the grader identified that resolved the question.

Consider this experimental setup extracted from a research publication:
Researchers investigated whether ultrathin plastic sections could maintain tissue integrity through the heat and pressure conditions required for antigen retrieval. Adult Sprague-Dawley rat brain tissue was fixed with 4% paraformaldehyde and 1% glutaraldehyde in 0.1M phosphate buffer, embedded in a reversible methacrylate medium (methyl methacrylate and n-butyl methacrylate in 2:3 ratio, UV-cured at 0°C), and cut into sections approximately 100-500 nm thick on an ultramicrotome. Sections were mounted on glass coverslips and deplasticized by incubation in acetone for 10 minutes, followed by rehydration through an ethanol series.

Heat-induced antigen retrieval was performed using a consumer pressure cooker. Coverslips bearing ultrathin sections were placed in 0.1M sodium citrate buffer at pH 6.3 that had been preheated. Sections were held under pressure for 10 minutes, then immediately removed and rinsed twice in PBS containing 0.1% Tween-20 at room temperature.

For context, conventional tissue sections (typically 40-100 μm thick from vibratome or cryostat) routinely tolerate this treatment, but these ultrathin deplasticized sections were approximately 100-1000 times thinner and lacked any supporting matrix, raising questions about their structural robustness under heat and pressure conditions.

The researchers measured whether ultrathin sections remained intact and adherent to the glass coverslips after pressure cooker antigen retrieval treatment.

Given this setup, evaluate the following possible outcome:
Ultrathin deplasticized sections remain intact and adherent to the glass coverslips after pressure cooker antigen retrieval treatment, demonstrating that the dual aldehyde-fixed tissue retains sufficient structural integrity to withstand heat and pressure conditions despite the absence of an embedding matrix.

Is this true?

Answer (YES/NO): YES